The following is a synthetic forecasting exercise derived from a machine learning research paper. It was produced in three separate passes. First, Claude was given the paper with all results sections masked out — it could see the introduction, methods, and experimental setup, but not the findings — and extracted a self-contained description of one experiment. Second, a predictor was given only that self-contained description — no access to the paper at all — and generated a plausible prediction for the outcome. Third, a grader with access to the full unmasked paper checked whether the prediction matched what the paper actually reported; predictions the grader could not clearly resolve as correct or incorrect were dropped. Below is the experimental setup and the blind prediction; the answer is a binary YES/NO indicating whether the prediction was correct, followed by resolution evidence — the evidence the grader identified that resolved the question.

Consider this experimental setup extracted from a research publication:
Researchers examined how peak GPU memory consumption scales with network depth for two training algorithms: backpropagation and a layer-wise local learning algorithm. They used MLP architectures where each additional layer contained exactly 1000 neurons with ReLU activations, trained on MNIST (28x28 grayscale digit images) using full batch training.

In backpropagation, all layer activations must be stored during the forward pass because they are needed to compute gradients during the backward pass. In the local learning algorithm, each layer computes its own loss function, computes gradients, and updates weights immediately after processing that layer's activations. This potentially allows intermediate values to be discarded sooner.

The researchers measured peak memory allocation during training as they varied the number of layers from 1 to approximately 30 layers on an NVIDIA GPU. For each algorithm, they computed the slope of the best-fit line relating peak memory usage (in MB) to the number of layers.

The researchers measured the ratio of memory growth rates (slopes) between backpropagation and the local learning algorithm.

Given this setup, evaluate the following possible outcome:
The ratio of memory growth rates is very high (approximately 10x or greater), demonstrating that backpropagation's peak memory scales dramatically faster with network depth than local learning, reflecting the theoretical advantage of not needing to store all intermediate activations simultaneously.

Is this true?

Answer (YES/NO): YES